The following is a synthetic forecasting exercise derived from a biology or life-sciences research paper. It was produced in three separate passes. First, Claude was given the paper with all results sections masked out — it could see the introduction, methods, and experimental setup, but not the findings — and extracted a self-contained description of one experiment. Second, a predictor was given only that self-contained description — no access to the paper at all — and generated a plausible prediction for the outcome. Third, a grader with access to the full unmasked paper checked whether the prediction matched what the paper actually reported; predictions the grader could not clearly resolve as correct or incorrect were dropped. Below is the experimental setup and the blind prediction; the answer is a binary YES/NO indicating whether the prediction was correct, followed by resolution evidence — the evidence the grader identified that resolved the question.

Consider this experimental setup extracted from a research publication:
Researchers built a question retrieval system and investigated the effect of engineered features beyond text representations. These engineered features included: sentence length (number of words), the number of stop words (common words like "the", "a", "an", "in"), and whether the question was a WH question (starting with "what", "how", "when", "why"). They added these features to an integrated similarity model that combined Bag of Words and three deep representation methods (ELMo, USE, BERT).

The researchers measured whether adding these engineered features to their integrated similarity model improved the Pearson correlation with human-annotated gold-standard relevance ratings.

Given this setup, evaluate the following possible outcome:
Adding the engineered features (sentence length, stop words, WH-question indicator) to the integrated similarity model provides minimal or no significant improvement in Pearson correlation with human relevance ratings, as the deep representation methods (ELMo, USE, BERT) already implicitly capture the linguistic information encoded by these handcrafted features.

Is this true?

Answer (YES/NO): YES